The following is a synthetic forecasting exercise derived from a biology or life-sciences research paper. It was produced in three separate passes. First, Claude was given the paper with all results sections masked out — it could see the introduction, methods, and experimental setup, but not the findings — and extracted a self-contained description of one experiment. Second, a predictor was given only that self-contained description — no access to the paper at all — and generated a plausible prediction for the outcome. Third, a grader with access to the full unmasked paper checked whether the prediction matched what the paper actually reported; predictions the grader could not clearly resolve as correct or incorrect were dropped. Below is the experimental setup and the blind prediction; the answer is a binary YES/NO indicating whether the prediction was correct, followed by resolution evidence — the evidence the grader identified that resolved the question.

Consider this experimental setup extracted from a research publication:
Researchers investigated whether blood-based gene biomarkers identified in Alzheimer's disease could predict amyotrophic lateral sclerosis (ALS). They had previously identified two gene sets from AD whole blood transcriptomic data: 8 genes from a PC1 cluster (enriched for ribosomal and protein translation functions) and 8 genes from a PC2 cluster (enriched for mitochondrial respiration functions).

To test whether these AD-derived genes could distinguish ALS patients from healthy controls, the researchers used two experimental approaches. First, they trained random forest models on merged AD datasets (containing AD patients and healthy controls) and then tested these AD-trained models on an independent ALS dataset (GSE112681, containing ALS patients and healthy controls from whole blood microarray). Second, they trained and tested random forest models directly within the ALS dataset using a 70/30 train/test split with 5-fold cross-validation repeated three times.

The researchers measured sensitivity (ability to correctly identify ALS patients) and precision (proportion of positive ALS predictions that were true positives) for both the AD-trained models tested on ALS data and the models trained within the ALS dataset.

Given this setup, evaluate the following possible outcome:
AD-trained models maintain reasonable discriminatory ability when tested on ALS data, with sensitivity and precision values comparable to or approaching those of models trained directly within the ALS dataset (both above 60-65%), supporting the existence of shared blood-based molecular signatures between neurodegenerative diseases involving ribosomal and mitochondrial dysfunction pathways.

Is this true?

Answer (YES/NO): YES